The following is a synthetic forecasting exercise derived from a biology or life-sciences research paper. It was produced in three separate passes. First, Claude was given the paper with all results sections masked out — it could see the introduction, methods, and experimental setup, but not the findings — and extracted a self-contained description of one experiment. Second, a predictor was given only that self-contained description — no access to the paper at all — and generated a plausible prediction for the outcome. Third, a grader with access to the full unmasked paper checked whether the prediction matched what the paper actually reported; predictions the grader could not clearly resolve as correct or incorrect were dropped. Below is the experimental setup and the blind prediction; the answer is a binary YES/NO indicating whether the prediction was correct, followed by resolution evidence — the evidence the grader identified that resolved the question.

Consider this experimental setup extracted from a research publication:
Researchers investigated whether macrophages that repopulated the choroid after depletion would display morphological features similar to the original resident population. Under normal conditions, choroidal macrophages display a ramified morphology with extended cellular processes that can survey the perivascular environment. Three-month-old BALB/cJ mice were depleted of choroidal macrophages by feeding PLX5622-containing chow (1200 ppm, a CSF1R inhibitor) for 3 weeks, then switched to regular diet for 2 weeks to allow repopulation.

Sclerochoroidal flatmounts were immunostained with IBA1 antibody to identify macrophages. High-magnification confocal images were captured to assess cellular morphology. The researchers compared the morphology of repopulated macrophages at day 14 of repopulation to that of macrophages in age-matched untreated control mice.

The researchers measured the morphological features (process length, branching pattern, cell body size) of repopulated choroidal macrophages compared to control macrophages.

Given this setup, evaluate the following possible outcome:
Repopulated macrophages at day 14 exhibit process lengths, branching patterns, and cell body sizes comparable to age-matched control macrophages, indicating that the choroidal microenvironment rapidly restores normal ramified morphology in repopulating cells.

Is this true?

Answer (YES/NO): NO